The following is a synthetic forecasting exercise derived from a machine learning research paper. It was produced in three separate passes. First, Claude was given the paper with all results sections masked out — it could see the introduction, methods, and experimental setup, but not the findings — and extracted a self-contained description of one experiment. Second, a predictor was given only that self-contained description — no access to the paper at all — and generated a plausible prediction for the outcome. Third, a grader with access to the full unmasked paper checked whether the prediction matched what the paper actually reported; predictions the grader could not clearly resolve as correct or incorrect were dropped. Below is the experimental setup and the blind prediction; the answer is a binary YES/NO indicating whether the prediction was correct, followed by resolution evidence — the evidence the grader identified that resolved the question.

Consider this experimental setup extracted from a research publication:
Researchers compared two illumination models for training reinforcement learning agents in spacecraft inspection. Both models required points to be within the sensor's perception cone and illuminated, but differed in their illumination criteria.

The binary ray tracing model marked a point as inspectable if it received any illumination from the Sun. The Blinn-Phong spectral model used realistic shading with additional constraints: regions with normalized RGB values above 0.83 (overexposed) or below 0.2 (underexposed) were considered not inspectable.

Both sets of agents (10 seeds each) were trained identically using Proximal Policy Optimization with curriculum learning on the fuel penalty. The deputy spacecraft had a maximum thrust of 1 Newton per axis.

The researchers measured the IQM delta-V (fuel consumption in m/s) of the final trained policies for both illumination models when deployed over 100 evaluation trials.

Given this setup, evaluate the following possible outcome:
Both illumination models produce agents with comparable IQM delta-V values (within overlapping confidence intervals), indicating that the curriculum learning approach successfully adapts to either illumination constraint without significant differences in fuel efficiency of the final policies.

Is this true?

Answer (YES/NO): NO